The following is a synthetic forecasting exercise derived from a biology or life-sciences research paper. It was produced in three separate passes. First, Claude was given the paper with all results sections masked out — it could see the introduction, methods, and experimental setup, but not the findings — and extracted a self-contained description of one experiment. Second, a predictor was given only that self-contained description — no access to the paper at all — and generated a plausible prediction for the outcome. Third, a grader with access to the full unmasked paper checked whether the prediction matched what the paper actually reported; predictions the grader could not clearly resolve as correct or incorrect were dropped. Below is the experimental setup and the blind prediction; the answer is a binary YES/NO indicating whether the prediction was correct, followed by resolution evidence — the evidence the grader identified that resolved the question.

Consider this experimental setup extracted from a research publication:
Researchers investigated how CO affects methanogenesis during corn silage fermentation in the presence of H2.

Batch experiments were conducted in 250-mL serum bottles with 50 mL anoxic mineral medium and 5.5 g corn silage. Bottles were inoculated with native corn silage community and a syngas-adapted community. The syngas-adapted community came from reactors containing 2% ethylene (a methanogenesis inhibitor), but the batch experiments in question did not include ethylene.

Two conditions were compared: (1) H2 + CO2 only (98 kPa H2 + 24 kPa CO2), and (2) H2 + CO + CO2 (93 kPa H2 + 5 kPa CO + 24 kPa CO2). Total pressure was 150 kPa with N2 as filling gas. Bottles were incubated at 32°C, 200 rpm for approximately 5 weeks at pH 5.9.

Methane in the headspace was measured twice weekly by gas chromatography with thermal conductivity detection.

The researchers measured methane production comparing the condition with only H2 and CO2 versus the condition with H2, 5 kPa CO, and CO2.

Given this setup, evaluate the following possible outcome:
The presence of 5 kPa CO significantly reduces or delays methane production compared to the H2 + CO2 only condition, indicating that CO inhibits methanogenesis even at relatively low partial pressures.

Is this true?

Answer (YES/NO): YES